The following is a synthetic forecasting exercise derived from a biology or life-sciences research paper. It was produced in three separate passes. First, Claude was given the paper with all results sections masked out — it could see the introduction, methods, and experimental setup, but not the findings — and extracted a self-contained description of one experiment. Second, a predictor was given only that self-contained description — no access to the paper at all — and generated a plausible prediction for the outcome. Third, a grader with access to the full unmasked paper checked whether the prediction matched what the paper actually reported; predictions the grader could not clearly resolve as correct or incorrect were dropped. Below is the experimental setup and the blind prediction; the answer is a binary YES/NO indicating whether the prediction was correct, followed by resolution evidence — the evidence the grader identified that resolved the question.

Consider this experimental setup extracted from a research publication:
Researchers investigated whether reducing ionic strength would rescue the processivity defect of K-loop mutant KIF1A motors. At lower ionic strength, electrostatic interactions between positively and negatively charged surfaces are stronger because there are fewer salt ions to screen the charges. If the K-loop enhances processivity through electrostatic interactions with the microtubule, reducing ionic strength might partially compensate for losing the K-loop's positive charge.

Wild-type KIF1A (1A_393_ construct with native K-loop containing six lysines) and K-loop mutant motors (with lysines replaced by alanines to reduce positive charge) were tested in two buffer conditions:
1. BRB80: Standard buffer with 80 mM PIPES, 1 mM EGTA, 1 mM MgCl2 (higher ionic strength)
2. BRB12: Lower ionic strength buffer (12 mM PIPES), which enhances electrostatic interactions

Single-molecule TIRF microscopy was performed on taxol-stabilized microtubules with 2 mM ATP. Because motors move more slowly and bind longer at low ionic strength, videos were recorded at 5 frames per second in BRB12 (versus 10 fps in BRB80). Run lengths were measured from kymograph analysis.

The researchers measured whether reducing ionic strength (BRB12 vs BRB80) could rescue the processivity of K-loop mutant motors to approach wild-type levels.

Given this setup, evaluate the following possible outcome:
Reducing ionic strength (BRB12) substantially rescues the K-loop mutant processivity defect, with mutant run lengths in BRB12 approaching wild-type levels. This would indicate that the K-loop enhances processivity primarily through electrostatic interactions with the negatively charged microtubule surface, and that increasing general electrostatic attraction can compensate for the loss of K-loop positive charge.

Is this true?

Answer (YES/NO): NO